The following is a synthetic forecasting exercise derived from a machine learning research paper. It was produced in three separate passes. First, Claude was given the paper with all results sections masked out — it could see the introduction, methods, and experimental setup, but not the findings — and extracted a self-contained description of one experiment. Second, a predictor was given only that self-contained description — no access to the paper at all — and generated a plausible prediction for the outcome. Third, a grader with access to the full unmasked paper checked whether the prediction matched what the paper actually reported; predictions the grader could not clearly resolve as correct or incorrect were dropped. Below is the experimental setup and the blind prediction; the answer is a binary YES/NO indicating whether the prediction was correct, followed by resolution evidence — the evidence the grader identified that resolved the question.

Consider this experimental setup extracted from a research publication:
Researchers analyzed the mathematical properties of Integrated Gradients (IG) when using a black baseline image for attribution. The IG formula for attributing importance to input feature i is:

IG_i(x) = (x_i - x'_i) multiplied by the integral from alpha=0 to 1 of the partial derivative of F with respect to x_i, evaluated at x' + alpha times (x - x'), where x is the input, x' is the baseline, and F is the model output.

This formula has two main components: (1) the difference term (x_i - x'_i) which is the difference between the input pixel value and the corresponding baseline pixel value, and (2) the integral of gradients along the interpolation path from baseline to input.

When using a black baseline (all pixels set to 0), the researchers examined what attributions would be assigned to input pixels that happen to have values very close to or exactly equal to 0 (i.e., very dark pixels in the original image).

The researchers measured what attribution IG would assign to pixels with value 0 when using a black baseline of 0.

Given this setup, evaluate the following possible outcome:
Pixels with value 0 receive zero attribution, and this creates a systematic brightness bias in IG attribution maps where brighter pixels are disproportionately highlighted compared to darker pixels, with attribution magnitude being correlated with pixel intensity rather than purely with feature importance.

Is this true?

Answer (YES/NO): YES